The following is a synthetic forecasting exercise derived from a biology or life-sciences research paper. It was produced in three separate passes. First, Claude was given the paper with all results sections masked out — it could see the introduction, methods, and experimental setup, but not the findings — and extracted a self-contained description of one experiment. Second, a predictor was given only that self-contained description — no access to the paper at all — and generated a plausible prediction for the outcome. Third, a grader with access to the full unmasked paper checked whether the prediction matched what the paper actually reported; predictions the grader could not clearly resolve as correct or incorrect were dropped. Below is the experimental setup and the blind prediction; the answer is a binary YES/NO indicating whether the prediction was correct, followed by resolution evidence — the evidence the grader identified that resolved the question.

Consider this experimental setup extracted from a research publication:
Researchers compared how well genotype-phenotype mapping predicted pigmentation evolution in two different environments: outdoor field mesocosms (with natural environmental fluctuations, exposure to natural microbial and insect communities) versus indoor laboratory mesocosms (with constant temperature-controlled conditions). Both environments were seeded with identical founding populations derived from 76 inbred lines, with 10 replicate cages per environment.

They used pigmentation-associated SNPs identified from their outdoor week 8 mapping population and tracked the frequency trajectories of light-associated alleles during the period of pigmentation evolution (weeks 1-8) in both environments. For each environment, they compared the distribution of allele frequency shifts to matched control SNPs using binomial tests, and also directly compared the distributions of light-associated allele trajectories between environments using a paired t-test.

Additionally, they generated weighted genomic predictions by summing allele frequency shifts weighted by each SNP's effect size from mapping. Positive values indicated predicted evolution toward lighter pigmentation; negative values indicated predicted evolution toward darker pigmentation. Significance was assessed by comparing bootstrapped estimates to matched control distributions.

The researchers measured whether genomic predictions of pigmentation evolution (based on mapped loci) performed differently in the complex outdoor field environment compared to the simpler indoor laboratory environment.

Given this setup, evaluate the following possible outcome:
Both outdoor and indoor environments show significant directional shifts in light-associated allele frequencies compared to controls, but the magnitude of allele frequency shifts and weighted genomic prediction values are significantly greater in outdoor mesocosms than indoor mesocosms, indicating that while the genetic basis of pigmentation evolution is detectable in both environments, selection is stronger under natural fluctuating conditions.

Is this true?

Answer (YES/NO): NO